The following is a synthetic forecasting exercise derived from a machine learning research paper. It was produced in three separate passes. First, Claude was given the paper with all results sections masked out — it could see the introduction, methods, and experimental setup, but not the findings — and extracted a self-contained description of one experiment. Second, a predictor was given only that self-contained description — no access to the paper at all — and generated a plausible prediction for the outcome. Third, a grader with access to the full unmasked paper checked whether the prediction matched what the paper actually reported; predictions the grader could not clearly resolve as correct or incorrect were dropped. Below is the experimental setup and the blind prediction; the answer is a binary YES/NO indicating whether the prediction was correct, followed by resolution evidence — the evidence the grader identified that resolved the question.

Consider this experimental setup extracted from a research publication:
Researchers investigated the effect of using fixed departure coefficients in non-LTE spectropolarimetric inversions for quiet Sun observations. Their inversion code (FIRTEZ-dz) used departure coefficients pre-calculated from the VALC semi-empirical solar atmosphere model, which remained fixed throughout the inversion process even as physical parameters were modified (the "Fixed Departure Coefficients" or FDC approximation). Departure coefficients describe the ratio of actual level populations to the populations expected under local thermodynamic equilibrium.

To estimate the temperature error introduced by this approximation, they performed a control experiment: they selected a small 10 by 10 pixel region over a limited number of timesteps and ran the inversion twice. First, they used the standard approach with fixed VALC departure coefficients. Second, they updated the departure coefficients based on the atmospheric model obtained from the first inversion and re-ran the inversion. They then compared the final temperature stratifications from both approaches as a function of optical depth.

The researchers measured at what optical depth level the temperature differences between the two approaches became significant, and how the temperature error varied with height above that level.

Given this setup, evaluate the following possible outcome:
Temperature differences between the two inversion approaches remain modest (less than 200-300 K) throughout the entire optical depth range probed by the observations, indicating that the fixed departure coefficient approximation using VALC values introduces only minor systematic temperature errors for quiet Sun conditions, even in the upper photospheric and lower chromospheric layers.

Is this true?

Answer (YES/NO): NO